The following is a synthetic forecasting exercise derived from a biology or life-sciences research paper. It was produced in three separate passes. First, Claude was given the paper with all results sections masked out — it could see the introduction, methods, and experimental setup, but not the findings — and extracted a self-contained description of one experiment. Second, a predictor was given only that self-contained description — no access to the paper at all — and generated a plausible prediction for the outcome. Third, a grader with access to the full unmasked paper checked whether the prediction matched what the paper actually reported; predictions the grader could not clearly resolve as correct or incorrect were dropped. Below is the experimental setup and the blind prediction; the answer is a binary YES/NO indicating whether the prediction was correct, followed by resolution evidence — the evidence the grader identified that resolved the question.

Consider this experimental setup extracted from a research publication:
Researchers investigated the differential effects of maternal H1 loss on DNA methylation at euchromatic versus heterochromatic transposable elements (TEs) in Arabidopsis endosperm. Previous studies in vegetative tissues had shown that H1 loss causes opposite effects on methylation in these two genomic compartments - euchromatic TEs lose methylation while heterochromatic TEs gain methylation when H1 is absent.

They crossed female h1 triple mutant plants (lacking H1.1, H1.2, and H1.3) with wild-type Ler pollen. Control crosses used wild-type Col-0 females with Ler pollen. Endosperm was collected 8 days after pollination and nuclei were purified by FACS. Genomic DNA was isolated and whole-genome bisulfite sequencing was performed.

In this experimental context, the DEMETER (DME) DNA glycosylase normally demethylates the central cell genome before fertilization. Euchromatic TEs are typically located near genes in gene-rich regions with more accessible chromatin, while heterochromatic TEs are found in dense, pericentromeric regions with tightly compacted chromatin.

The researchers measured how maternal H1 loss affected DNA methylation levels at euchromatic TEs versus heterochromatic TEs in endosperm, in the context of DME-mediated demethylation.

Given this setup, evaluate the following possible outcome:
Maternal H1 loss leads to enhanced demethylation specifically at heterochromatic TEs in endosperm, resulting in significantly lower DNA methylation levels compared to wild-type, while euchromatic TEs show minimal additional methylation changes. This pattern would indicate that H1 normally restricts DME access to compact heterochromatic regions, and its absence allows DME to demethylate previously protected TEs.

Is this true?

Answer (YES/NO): NO